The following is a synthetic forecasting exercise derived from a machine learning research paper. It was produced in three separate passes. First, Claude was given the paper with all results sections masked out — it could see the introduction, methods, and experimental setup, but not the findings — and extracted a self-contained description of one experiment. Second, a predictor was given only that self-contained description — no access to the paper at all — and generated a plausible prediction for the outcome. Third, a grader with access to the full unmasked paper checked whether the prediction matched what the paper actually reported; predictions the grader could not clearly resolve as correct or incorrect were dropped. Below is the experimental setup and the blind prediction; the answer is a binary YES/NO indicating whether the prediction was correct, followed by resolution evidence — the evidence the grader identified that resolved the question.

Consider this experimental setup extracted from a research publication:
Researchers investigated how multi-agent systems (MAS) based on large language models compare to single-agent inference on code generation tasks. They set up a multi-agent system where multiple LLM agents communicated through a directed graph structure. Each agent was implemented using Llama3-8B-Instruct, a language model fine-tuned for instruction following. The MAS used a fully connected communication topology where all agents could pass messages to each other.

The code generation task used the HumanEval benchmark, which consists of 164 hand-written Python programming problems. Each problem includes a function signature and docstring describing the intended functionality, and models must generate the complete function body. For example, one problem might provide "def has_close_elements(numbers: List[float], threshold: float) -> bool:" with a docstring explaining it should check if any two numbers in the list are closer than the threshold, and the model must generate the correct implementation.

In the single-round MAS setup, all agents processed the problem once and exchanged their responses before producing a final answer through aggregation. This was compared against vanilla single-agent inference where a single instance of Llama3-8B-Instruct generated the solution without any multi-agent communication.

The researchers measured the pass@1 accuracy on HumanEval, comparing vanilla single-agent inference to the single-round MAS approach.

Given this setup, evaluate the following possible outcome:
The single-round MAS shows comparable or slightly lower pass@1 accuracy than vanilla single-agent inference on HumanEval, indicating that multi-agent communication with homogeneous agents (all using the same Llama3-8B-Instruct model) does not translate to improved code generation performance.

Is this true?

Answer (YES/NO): YES